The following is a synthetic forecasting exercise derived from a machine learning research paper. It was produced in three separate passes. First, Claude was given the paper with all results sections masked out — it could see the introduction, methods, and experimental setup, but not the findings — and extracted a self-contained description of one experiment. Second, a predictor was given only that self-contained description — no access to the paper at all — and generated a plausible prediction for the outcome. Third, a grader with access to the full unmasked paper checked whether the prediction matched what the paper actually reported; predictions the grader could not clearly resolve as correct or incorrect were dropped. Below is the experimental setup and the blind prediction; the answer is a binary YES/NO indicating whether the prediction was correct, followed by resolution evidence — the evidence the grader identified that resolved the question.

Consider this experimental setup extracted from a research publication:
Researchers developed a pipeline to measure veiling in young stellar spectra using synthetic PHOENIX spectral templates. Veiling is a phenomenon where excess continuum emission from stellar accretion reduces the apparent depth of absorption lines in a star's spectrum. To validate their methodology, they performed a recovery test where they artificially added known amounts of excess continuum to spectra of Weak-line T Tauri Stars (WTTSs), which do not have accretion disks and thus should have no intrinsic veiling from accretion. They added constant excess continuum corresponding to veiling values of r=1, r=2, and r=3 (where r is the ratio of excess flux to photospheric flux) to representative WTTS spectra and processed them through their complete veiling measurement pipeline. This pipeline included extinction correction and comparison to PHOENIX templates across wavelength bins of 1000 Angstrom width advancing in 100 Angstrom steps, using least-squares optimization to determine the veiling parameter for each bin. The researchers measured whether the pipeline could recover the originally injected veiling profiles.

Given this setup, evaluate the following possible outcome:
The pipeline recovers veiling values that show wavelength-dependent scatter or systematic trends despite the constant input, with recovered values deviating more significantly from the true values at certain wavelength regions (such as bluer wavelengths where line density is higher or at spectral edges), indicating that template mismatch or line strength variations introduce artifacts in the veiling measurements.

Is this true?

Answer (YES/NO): NO